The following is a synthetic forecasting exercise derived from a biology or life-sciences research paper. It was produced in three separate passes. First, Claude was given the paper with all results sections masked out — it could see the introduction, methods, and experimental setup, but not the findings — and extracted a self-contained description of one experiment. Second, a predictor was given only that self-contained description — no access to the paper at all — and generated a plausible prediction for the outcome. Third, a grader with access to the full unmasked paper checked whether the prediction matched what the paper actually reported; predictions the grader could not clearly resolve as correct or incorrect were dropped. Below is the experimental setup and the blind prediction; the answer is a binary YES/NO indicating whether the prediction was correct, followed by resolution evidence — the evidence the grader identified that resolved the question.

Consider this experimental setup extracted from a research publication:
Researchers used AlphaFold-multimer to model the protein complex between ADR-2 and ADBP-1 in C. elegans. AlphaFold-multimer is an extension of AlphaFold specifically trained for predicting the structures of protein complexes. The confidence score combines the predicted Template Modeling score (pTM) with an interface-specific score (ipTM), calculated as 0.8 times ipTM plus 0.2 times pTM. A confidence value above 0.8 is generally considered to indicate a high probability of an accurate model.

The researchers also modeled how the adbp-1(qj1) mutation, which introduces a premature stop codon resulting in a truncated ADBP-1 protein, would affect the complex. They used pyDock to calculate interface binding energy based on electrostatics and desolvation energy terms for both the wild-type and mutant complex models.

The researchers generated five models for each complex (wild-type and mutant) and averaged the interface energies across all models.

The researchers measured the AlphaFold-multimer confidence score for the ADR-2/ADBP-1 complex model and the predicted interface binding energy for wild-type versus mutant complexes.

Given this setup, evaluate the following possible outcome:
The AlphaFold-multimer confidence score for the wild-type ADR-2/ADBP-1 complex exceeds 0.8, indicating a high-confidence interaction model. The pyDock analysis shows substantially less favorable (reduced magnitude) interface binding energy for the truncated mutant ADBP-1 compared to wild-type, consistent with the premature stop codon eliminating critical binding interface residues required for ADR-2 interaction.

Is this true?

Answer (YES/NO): YES